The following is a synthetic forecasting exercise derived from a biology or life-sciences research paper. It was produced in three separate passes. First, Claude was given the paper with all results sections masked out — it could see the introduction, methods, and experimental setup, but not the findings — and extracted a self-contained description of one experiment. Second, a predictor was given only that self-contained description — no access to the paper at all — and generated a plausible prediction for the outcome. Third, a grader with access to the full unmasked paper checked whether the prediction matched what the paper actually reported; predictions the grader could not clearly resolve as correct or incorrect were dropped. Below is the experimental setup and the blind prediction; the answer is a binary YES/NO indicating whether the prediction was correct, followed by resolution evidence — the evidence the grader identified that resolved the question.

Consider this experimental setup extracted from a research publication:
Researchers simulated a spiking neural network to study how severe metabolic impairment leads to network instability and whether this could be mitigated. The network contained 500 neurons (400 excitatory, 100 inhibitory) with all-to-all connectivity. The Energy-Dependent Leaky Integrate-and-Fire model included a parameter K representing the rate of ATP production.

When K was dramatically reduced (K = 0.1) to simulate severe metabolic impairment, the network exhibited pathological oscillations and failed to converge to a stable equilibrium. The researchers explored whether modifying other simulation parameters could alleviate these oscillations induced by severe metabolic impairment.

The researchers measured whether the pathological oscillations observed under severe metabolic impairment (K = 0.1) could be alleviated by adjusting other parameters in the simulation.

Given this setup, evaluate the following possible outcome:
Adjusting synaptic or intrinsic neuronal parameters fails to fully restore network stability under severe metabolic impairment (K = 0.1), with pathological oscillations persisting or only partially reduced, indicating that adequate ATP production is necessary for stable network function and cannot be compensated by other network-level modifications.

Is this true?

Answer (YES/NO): NO